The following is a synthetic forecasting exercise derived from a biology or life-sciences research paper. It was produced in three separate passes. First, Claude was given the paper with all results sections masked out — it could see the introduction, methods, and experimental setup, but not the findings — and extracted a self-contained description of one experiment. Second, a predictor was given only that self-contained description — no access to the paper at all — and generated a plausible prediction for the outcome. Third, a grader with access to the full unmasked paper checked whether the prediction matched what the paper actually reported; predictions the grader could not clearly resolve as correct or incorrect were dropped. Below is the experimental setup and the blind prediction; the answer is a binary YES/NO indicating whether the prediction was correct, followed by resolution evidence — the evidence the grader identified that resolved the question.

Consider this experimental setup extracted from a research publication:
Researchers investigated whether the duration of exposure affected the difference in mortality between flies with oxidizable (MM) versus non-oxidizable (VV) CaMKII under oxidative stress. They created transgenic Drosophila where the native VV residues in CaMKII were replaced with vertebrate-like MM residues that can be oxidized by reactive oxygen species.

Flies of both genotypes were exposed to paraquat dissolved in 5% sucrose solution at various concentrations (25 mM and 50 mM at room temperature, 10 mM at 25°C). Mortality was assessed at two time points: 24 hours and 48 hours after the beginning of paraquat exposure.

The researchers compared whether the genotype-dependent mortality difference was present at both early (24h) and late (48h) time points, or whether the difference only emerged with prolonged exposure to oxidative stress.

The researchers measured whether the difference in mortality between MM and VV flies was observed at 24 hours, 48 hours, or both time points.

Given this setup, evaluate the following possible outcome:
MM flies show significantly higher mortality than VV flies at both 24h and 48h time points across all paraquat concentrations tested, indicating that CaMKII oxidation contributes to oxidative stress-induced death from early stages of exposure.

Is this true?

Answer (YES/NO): YES